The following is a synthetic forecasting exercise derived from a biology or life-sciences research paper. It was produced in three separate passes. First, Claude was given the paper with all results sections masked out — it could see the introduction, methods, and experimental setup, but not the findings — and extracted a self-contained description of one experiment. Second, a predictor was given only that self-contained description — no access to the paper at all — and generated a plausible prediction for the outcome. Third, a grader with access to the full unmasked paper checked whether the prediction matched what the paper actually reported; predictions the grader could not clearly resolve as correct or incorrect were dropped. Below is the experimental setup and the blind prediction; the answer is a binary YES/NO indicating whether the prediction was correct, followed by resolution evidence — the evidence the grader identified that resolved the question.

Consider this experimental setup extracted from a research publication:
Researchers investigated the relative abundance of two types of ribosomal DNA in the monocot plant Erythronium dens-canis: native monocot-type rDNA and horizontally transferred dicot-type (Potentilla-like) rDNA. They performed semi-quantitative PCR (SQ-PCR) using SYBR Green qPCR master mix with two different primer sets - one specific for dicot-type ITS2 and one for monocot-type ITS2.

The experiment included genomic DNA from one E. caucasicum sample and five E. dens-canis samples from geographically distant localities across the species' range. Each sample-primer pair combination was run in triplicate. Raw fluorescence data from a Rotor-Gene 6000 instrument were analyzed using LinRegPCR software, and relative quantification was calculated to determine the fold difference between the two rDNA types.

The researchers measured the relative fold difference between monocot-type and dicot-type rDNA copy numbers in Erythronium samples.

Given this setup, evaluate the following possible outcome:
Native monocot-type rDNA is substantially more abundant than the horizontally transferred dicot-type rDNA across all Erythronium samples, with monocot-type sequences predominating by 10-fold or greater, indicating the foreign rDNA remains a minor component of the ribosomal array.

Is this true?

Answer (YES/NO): YES